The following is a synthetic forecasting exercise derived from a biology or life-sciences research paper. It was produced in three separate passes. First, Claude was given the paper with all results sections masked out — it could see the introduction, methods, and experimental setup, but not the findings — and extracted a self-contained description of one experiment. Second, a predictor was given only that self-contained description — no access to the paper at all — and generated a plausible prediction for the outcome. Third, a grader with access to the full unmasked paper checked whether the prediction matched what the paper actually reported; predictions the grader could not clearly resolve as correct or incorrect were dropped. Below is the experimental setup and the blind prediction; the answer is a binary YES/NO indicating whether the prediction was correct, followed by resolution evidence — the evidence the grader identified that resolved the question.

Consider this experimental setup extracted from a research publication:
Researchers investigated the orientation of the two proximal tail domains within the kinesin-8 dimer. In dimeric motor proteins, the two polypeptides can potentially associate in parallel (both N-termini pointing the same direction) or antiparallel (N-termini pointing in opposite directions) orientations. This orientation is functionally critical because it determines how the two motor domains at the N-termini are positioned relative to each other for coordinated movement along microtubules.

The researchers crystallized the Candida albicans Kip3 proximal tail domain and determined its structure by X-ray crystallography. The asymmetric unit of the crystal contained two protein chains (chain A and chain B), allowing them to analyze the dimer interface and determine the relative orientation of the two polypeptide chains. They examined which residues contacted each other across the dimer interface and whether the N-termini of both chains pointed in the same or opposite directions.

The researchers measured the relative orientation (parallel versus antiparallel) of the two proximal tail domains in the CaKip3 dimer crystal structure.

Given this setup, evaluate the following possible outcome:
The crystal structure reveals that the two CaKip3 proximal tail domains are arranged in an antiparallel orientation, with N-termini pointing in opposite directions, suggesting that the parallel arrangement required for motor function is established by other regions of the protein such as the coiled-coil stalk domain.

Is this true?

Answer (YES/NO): NO